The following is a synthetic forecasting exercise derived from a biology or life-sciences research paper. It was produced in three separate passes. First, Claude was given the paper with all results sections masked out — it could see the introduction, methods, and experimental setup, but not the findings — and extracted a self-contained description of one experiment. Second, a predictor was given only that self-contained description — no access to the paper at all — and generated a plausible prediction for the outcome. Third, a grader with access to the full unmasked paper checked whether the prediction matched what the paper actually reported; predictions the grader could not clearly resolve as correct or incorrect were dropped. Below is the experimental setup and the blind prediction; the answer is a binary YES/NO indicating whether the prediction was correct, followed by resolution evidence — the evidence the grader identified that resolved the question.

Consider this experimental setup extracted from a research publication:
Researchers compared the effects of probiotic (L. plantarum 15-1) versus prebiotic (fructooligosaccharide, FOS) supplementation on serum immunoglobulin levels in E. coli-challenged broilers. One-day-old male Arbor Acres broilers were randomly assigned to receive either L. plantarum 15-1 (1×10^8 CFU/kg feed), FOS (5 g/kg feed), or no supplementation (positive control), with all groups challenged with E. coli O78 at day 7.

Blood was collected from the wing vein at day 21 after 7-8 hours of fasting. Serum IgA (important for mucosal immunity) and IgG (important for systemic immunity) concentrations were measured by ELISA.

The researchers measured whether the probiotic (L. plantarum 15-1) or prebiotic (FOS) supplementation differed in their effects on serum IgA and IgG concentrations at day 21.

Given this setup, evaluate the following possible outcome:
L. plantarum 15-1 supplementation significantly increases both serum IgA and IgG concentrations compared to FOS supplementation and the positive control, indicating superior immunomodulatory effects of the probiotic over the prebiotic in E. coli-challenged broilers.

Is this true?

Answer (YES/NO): NO